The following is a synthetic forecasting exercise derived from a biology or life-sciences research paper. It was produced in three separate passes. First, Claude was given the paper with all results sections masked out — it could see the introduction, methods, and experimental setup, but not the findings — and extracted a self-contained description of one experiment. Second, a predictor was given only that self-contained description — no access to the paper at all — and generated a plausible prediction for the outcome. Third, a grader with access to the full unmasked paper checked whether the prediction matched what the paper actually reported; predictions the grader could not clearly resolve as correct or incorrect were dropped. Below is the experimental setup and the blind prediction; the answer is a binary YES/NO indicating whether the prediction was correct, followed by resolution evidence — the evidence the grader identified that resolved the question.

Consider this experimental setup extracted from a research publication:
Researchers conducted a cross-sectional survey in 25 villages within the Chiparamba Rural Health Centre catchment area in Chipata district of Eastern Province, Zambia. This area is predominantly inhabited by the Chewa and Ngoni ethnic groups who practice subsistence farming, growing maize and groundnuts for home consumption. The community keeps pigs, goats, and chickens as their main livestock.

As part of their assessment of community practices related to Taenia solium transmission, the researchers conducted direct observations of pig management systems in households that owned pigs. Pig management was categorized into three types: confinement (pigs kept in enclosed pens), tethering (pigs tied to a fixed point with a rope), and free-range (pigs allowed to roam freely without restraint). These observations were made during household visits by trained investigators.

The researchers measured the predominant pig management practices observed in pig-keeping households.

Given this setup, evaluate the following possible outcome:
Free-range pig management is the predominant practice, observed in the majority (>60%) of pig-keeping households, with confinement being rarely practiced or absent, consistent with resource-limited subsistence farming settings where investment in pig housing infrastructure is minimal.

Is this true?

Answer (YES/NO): NO